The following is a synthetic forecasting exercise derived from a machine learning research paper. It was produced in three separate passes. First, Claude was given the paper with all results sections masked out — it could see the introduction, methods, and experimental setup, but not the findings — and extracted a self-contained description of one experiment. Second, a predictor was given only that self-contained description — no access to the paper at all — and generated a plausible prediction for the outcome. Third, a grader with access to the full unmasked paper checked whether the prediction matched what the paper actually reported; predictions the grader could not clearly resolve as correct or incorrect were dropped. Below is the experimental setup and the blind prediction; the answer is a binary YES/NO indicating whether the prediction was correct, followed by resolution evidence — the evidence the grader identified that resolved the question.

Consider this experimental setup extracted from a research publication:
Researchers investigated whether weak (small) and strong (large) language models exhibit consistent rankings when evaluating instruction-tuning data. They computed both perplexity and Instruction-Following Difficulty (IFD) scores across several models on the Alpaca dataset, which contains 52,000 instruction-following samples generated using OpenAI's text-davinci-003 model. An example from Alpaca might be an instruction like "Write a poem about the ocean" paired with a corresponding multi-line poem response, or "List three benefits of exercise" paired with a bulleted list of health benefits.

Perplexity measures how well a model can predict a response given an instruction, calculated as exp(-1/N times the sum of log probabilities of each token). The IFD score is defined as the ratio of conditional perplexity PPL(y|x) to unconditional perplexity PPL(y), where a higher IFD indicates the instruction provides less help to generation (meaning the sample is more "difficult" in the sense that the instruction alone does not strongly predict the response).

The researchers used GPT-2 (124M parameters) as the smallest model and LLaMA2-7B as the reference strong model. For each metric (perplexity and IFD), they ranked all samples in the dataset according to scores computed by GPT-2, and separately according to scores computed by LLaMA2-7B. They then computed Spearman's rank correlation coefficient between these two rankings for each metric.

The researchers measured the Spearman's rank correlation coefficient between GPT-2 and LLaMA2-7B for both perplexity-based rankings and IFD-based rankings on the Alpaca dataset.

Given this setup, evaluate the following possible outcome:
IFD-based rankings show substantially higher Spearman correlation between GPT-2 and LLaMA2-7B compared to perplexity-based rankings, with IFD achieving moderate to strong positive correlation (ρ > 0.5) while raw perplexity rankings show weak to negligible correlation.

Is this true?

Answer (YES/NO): NO